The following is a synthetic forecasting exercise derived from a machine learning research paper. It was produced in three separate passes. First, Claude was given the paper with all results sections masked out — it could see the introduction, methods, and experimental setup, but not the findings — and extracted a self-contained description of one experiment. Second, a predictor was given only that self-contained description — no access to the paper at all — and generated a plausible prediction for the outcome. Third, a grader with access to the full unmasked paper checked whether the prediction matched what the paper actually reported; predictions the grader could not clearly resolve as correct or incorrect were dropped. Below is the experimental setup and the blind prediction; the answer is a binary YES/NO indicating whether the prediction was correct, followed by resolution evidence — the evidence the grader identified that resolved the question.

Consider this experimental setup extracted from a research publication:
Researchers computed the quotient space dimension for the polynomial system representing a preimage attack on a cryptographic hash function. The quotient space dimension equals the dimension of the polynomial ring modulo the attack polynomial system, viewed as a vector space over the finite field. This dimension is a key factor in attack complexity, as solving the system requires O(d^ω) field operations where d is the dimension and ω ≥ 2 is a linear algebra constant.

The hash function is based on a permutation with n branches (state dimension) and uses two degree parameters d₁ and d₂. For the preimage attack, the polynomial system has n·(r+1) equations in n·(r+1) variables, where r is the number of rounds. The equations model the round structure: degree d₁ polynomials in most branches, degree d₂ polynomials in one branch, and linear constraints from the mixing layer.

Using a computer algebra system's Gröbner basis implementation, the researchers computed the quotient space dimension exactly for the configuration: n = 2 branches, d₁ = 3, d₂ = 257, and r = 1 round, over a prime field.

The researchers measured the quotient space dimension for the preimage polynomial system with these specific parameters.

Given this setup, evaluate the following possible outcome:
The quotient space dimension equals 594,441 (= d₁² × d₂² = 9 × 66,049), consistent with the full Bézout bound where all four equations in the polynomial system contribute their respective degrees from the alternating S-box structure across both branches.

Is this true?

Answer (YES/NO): NO